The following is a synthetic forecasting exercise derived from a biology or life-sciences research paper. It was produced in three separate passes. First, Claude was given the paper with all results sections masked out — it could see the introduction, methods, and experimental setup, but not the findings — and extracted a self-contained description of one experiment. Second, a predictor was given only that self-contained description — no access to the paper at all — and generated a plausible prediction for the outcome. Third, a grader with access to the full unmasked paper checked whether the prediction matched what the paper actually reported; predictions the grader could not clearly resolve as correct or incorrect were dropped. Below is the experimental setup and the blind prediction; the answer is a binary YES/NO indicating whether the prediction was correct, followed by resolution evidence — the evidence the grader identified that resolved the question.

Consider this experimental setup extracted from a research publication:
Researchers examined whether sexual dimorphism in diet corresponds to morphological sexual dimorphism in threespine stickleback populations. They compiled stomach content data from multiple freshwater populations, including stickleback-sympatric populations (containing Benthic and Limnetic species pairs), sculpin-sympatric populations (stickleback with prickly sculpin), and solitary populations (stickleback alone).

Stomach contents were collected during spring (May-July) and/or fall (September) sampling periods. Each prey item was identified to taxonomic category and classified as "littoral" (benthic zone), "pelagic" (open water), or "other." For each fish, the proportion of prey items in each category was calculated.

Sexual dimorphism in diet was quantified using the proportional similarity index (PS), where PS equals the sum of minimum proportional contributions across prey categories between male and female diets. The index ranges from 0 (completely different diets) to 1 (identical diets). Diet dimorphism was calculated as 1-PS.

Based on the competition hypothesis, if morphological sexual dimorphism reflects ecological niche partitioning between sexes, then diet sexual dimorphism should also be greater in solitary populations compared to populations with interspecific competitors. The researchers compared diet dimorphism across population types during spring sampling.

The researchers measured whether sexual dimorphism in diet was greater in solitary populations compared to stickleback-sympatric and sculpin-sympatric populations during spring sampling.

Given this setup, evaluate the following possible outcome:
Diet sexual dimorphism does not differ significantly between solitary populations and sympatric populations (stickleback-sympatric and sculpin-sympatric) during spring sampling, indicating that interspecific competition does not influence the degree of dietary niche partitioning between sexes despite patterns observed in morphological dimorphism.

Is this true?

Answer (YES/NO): YES